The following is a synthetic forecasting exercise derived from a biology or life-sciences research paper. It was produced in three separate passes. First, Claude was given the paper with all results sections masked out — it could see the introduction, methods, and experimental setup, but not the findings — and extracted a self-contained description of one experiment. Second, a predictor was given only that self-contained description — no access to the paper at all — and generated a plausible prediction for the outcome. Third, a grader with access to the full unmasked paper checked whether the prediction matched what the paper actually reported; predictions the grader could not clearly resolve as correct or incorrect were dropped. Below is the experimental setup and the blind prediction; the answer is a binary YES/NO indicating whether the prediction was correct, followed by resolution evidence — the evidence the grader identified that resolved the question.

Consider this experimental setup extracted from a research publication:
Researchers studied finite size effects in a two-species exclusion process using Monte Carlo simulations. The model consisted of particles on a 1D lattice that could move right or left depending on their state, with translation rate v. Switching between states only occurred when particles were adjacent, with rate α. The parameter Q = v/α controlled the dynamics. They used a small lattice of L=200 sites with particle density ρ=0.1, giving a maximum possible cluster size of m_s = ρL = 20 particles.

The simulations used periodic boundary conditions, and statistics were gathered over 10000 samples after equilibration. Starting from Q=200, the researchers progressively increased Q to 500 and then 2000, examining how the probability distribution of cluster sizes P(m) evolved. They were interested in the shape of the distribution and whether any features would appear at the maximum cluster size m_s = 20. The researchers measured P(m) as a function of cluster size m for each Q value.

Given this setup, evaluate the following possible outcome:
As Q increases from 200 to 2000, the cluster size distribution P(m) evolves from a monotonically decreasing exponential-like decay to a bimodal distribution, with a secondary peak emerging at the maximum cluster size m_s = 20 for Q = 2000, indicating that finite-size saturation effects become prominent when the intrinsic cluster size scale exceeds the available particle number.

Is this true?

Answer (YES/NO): YES